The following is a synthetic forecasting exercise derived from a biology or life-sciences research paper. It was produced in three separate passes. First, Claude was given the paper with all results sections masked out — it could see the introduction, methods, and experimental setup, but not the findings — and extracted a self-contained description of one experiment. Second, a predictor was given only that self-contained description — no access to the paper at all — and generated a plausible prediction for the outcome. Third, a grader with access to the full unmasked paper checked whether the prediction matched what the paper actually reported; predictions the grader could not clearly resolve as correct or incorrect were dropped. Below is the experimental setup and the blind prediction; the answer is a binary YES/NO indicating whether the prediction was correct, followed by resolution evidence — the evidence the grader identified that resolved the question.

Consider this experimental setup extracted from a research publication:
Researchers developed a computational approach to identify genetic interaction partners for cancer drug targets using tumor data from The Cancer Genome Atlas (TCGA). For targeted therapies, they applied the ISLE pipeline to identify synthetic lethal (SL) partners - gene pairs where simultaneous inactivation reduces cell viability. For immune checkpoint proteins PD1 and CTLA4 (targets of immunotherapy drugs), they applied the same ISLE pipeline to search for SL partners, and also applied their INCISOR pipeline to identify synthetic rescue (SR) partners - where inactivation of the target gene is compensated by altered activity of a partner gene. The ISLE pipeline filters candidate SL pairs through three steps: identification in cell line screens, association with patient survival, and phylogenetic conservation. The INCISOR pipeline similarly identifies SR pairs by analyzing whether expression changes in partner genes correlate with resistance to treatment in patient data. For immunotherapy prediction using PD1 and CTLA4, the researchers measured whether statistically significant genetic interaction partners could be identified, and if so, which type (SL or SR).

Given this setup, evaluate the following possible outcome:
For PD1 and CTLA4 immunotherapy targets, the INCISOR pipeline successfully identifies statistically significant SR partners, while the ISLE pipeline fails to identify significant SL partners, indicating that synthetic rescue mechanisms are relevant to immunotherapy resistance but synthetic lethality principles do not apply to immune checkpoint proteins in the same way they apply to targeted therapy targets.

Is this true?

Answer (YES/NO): YES